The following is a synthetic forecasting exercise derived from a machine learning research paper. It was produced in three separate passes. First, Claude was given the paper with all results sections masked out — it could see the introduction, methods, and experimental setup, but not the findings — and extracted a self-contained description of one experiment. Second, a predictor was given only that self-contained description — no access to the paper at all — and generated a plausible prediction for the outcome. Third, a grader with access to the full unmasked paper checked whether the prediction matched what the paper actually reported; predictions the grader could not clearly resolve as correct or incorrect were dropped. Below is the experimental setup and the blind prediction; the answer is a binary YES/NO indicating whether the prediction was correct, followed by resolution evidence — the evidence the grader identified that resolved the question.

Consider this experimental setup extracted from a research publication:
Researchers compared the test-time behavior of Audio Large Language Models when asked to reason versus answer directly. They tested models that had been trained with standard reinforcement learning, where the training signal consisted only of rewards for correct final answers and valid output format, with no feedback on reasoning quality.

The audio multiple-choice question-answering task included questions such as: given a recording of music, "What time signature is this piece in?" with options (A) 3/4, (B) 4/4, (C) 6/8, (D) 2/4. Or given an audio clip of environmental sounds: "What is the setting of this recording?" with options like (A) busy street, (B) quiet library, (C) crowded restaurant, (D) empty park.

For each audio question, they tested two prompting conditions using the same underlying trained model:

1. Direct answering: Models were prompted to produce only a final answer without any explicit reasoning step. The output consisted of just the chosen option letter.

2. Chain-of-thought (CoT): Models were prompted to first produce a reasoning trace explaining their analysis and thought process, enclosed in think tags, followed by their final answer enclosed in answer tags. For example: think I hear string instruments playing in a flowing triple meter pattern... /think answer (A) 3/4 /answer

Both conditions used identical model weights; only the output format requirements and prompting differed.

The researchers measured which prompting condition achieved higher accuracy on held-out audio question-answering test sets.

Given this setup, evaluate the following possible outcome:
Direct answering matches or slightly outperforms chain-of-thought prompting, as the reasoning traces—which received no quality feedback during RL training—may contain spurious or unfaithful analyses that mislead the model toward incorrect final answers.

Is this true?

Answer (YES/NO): YES